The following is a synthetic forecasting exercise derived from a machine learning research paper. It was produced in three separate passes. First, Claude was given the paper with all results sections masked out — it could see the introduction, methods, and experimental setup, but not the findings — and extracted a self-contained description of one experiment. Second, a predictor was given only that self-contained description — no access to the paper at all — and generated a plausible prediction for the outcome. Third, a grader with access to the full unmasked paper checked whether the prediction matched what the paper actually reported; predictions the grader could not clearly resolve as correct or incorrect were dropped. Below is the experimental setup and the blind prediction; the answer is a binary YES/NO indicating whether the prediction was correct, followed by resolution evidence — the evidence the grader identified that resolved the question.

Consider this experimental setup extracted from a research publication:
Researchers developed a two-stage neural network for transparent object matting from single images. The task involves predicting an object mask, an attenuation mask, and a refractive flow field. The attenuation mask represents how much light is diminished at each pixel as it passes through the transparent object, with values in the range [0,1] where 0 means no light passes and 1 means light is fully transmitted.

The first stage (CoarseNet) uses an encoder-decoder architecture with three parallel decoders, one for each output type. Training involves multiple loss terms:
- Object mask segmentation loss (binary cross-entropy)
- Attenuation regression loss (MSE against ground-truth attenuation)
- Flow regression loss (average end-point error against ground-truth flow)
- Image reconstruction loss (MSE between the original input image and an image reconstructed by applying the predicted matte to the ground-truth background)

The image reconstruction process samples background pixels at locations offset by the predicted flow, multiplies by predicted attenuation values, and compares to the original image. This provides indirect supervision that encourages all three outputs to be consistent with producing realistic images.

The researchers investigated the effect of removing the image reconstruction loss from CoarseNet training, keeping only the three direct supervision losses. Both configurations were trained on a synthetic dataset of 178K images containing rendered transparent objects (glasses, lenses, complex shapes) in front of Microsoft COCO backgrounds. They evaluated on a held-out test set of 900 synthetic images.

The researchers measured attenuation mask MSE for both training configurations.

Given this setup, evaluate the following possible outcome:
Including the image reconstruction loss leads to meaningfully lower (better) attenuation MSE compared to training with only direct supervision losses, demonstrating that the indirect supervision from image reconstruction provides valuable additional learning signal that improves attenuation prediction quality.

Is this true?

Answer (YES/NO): NO